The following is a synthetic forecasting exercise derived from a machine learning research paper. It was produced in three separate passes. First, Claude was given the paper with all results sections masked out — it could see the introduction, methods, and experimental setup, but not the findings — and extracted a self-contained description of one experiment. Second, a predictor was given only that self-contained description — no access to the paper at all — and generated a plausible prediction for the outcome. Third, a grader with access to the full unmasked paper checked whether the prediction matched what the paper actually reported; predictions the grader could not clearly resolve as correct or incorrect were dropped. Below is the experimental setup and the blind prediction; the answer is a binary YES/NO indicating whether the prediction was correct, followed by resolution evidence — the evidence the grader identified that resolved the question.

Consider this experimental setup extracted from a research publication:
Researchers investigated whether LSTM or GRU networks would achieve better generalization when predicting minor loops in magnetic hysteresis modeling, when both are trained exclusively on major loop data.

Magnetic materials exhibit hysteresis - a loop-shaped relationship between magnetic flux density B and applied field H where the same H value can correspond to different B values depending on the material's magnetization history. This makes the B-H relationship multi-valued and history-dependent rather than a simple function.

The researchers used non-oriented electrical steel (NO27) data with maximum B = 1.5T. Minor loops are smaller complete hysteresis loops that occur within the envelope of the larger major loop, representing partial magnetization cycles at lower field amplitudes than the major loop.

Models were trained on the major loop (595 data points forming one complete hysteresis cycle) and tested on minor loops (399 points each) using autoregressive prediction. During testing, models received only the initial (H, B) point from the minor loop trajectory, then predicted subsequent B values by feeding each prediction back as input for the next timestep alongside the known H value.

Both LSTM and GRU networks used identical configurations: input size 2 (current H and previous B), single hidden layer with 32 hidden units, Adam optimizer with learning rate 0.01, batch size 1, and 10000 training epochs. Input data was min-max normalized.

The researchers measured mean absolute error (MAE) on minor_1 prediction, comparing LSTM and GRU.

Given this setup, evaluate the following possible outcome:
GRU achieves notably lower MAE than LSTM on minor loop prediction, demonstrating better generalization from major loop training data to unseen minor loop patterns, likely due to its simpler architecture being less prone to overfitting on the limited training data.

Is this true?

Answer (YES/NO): NO